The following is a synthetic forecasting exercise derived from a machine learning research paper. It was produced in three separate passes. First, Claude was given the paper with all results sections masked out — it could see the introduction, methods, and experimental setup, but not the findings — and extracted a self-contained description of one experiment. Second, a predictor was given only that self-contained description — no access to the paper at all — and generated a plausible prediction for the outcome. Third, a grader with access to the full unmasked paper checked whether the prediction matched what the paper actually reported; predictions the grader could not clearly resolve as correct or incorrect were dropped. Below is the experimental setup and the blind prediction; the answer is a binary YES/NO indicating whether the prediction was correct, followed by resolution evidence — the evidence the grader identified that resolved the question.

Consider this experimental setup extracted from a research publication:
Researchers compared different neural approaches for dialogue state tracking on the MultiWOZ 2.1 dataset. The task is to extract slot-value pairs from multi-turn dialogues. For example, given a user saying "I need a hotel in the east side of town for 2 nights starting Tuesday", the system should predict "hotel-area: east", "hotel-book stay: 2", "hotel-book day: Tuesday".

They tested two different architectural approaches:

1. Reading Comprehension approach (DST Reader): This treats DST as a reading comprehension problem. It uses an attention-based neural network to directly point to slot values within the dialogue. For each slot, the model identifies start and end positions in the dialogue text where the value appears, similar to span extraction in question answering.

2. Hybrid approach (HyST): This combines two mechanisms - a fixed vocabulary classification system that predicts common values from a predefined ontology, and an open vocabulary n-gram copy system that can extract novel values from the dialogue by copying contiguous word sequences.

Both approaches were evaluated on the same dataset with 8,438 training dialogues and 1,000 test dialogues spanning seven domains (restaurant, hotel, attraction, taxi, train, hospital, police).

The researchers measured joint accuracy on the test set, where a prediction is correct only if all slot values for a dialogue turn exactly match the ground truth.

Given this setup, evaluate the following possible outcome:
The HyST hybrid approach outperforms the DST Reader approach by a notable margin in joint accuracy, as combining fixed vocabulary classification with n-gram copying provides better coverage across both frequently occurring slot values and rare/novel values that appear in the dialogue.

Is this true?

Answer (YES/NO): NO